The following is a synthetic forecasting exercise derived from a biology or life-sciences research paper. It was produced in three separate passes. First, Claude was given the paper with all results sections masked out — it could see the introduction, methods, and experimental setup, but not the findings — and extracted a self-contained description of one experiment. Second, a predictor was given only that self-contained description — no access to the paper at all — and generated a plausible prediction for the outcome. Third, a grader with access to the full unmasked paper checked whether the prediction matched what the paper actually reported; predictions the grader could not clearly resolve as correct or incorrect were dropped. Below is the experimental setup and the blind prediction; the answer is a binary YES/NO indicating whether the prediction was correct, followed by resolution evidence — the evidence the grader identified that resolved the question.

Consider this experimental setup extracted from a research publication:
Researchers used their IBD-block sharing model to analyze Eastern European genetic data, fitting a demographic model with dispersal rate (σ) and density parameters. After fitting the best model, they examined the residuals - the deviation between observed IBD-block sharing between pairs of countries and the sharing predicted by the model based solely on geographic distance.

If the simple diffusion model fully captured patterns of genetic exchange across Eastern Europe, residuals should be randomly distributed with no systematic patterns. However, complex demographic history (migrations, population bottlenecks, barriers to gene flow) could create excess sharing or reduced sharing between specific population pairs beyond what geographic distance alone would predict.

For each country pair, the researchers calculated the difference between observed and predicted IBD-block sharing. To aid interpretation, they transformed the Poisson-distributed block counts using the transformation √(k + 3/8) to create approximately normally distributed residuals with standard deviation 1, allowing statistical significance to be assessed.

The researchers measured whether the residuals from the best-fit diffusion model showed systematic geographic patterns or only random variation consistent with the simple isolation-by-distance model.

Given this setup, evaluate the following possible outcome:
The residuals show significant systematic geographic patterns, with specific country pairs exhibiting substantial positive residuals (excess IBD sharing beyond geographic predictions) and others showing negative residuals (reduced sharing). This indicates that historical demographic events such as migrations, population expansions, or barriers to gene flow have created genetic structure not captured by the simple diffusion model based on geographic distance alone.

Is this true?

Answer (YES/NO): YES